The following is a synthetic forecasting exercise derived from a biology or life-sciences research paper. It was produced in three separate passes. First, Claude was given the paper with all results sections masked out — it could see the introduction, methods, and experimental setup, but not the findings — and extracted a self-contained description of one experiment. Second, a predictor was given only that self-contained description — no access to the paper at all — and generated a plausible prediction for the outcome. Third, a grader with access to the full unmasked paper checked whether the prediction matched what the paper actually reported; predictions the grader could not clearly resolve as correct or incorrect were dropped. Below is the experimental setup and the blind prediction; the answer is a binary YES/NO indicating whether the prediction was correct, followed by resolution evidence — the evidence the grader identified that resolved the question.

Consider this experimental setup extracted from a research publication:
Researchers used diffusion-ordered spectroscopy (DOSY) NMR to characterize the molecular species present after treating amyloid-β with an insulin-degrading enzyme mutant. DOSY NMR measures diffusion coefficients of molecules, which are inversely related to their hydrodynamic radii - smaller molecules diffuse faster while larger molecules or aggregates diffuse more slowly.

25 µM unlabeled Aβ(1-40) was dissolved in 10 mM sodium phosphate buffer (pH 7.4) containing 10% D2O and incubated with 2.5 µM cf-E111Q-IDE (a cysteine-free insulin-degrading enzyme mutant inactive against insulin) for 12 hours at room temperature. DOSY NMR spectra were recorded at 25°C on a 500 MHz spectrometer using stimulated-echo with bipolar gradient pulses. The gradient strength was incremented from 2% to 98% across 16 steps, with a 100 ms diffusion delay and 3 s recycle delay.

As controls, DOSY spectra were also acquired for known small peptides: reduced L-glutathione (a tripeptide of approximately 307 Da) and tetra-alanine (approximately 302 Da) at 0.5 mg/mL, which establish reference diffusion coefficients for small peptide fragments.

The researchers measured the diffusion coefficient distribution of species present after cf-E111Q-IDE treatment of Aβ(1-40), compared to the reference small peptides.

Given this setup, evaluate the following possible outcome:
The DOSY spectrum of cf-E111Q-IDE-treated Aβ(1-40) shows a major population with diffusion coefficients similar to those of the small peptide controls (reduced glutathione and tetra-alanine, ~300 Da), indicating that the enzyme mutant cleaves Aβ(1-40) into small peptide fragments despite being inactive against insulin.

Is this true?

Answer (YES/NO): NO